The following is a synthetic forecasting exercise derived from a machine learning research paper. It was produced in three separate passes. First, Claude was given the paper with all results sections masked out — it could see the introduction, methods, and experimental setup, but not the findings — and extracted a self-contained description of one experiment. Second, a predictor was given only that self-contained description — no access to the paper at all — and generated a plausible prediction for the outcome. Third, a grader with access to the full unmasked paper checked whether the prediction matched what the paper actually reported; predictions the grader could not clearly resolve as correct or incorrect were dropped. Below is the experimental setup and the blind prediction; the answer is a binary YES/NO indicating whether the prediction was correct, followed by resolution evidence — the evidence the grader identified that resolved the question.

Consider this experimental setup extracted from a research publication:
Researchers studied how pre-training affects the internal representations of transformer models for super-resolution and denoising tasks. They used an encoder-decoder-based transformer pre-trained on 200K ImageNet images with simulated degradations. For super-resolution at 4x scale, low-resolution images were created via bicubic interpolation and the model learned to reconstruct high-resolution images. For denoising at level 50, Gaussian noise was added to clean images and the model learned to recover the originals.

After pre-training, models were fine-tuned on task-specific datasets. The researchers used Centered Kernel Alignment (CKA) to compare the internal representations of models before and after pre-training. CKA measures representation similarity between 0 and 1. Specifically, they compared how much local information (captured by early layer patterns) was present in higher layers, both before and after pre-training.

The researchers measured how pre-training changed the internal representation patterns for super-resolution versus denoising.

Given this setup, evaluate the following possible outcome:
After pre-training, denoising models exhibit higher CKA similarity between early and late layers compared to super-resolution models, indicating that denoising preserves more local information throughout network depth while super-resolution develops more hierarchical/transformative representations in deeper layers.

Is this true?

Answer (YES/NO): YES